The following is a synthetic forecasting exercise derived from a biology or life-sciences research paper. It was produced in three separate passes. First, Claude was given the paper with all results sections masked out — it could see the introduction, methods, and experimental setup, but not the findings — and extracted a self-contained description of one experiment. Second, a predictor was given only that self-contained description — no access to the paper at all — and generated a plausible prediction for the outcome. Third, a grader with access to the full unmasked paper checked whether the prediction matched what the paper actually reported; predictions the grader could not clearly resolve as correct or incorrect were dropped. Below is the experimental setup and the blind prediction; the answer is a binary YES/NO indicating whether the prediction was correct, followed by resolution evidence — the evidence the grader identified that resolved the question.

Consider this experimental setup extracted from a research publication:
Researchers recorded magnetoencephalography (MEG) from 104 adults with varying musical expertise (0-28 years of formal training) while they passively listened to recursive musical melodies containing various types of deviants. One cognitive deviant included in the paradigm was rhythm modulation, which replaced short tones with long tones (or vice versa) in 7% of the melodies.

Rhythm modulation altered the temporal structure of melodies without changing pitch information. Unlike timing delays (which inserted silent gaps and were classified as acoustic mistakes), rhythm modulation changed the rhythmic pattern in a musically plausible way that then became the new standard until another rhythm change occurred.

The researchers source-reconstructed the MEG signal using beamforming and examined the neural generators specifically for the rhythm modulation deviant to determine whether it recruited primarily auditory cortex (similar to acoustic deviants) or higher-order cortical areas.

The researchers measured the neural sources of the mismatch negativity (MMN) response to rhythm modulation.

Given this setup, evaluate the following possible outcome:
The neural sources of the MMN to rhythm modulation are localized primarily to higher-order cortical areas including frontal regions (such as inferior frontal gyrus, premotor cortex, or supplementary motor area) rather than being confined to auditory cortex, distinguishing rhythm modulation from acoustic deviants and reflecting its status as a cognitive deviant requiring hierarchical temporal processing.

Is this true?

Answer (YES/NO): YES